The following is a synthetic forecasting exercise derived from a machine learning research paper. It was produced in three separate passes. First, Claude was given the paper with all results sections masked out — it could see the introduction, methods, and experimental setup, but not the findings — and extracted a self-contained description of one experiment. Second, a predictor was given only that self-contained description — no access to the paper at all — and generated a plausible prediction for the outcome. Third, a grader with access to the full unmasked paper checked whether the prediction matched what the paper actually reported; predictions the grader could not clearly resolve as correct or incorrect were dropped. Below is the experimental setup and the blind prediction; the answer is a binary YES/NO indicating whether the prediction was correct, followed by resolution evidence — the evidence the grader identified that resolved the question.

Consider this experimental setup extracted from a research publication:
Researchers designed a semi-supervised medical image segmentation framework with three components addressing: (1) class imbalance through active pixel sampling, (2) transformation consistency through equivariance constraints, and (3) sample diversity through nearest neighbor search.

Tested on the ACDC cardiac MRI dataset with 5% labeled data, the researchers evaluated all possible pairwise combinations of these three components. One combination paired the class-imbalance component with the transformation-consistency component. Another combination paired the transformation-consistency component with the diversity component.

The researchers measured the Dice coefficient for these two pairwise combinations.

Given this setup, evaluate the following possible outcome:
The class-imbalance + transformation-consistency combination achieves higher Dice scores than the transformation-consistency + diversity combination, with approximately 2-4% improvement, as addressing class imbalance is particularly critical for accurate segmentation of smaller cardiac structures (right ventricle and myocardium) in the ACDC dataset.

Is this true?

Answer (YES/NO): NO